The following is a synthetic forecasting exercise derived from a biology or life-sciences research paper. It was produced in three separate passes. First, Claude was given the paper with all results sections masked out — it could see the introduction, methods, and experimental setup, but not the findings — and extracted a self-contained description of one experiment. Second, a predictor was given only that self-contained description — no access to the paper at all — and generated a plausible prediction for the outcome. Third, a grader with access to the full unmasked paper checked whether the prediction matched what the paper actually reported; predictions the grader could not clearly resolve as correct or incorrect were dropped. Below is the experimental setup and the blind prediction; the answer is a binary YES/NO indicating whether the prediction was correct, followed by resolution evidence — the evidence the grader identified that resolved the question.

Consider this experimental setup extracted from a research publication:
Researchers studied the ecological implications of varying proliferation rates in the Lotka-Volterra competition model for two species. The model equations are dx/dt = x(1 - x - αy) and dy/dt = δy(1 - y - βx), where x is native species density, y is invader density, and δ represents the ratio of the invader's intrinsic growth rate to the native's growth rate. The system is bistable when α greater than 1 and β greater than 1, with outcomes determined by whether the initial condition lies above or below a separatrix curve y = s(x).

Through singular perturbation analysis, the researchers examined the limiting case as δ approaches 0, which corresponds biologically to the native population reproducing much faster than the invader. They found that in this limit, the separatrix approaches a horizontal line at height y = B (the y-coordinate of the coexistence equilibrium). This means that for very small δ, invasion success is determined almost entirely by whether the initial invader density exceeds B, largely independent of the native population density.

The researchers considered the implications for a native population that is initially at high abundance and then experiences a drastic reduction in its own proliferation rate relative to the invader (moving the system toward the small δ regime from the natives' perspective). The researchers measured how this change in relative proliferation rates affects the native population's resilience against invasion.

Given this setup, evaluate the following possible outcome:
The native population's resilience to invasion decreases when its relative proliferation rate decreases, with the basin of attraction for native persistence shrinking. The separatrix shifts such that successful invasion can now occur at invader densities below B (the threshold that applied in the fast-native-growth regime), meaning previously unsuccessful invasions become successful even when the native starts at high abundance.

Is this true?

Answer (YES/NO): NO